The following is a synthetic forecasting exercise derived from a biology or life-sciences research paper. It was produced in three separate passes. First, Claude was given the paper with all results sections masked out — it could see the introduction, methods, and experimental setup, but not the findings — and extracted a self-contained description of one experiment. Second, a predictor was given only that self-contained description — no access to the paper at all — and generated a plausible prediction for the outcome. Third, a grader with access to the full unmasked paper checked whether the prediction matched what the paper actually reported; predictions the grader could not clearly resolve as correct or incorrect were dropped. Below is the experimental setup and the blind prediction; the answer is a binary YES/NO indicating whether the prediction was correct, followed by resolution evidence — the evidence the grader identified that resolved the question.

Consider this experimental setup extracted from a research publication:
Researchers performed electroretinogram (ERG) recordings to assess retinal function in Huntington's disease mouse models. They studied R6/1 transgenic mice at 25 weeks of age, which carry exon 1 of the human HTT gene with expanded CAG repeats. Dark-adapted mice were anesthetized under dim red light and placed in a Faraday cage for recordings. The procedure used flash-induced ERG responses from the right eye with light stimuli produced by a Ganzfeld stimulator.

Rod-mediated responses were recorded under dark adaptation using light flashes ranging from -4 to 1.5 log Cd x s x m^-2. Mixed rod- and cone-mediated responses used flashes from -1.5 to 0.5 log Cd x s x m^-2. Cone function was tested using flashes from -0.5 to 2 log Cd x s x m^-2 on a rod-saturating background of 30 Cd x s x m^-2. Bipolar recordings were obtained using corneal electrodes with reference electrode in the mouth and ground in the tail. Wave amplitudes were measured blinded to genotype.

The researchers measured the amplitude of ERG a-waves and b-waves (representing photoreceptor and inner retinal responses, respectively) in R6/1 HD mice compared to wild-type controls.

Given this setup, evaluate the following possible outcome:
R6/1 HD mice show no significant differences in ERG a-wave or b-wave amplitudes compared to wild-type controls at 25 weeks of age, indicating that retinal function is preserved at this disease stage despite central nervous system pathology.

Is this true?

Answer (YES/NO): NO